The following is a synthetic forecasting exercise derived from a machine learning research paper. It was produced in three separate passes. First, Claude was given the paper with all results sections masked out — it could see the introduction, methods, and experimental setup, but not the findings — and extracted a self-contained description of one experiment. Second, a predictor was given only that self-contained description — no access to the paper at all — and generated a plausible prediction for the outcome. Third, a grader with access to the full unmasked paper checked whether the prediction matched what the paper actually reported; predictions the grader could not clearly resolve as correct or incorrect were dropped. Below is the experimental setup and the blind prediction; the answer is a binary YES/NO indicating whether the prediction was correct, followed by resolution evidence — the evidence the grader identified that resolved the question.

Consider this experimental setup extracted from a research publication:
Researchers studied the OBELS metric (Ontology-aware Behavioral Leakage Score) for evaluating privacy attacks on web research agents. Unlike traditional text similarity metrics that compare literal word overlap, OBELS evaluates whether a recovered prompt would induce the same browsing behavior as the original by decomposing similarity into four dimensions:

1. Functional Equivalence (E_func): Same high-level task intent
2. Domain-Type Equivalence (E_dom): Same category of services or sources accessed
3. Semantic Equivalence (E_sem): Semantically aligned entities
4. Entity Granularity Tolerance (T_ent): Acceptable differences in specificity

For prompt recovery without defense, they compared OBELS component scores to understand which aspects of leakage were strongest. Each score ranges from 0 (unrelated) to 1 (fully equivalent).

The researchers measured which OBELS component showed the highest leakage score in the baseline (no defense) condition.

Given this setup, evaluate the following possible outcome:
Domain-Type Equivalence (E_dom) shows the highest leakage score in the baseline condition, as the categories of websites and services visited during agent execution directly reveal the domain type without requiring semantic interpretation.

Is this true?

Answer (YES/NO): NO